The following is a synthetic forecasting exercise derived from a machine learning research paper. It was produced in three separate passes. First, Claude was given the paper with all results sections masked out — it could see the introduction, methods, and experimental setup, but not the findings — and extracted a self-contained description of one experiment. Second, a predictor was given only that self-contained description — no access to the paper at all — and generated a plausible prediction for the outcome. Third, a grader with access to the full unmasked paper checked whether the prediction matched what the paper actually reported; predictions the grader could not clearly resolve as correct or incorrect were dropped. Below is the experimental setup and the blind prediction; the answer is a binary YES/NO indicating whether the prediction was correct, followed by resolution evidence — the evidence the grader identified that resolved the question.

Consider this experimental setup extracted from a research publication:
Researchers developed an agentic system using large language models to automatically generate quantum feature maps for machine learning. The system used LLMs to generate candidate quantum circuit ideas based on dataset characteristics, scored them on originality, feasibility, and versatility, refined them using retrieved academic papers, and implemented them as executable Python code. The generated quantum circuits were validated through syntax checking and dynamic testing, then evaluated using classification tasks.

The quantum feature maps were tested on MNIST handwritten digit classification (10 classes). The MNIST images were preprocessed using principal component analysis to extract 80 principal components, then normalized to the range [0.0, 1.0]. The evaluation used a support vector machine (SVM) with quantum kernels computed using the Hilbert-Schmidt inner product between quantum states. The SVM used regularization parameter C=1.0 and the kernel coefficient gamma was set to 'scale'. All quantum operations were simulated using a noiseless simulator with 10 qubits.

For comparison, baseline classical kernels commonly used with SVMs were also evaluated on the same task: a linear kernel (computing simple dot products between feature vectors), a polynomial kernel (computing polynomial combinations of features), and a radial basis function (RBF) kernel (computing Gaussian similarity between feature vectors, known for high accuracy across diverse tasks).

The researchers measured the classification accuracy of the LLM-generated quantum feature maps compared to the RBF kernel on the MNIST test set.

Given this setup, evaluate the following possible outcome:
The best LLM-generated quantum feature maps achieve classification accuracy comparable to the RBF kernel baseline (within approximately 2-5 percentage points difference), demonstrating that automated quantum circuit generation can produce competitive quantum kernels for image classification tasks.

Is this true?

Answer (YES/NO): YES